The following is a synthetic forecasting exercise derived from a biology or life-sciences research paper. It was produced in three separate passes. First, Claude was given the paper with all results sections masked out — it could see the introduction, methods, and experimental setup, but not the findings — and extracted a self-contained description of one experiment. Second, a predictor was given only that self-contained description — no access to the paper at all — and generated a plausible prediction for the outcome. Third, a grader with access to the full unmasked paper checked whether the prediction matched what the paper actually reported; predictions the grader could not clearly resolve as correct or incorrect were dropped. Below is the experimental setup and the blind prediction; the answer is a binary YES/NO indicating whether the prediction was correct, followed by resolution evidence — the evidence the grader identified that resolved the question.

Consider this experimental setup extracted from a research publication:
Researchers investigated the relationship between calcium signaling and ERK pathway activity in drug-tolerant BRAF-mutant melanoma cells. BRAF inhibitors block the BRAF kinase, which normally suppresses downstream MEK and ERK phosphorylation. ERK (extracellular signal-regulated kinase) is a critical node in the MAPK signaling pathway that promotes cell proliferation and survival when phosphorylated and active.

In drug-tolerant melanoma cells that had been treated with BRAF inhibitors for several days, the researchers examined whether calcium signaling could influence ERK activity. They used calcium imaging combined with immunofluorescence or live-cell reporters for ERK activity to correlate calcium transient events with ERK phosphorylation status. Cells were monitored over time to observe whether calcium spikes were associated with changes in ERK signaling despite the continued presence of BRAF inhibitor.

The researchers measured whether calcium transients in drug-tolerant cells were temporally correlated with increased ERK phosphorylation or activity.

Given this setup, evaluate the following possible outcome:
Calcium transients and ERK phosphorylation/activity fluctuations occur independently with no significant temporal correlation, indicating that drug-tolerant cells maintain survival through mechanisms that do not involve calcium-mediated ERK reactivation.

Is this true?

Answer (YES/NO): NO